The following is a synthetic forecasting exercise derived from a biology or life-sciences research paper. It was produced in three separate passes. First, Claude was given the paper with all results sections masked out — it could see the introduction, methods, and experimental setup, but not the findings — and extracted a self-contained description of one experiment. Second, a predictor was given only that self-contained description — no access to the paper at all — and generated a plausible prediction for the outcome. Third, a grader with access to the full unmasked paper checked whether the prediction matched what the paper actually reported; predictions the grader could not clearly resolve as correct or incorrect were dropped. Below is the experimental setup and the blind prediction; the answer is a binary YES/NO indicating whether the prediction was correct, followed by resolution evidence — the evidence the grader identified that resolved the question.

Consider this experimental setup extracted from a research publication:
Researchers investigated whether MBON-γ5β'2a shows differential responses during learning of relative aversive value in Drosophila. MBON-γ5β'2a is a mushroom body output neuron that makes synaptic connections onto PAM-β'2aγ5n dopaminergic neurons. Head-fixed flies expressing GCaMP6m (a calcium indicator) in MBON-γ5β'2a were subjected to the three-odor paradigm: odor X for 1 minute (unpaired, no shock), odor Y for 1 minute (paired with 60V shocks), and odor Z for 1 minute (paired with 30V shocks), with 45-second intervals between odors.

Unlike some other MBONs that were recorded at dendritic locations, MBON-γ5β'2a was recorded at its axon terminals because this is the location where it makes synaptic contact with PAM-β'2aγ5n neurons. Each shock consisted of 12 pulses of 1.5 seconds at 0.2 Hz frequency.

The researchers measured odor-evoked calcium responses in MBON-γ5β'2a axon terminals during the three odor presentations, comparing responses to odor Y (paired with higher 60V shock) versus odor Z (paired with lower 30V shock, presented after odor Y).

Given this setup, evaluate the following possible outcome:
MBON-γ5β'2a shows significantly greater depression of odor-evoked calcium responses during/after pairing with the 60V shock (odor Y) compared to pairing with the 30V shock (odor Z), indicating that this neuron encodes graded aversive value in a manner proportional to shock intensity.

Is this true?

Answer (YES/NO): NO